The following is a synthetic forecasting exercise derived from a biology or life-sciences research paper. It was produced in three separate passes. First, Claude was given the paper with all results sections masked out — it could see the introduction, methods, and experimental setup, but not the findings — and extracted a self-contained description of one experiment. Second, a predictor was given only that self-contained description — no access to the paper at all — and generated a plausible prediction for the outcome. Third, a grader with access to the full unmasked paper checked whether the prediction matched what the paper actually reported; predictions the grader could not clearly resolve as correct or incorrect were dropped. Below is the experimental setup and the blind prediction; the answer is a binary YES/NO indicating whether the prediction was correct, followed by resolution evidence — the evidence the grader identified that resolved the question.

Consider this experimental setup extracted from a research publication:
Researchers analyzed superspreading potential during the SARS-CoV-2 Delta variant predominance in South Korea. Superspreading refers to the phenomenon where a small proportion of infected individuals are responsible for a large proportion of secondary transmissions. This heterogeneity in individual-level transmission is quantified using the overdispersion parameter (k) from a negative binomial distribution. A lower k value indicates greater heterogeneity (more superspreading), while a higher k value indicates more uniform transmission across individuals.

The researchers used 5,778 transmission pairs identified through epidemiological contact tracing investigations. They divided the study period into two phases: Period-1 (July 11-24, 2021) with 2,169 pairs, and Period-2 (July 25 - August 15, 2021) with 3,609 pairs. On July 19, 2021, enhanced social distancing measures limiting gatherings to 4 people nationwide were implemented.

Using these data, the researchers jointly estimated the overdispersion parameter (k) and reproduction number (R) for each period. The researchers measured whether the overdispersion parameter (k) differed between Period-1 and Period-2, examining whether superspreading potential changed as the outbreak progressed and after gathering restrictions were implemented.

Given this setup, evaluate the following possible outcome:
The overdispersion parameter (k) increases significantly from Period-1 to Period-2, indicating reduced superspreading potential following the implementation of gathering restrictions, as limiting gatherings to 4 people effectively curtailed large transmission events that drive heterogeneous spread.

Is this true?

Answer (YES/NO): NO